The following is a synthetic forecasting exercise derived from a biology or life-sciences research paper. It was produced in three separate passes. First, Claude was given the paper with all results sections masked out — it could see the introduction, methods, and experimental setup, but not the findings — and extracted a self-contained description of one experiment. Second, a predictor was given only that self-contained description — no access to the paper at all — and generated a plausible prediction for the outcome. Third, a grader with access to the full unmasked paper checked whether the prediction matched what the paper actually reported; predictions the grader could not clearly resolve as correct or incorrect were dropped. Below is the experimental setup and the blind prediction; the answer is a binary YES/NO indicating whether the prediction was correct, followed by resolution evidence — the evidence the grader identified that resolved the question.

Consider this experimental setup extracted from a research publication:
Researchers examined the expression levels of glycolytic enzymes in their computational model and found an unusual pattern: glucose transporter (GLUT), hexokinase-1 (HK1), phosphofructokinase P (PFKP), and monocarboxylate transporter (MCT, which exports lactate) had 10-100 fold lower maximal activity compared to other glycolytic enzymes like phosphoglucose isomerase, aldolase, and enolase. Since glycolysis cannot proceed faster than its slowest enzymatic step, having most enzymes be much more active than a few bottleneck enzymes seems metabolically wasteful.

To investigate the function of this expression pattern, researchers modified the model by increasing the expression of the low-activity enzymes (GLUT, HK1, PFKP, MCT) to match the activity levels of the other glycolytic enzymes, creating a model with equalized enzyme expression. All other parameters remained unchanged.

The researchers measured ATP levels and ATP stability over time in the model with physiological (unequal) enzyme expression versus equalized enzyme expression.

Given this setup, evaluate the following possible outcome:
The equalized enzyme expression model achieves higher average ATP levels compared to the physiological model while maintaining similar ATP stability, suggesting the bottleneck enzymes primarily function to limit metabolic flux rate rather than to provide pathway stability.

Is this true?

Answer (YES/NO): NO